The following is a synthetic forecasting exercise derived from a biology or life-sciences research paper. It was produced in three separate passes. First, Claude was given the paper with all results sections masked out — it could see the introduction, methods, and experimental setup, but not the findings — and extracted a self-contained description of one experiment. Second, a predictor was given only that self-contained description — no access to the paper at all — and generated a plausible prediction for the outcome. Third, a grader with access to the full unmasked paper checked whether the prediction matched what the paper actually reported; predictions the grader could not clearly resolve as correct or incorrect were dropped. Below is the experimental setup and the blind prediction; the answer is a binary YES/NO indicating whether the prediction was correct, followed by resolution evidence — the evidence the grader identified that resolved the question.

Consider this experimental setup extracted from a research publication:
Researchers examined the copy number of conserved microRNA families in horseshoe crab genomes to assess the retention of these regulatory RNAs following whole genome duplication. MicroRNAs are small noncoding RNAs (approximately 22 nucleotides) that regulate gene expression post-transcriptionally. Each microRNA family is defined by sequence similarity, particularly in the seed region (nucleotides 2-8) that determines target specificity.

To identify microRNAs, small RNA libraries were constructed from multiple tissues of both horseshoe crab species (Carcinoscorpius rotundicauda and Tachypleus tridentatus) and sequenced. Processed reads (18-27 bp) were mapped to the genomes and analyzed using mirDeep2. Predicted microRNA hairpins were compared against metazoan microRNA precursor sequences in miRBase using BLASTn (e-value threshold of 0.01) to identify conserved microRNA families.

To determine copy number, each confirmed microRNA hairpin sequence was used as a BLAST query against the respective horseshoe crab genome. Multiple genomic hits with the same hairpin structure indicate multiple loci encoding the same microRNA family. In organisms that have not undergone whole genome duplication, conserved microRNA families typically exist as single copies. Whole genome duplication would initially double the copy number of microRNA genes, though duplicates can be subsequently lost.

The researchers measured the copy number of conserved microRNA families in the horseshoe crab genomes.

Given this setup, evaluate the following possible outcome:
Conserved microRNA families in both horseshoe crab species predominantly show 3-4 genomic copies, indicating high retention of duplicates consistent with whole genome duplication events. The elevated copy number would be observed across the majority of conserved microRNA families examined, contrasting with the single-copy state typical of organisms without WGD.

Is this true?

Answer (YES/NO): NO